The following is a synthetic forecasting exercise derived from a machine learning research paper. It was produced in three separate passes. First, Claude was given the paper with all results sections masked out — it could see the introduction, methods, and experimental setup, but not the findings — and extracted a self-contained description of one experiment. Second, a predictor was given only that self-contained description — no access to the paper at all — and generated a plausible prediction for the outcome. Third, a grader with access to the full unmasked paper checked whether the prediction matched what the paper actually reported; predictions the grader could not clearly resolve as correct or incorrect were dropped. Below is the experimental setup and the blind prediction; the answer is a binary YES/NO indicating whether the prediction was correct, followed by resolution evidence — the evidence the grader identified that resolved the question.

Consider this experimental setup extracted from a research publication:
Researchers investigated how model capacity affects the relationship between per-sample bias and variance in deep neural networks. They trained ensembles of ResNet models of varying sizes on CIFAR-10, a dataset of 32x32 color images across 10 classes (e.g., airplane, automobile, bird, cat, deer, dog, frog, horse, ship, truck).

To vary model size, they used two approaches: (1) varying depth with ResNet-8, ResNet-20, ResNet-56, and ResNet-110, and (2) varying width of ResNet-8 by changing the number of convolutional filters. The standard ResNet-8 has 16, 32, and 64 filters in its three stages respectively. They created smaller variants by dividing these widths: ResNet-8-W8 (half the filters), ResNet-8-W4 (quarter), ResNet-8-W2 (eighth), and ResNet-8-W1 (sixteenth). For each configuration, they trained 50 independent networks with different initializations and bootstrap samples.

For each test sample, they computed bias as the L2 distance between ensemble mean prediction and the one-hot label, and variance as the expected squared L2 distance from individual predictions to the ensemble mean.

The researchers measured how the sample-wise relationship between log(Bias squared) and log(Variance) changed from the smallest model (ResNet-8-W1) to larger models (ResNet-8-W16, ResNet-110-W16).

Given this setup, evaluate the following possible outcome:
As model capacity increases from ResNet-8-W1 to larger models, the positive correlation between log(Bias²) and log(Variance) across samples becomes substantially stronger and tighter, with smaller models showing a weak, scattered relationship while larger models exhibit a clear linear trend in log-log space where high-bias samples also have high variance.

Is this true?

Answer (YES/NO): YES